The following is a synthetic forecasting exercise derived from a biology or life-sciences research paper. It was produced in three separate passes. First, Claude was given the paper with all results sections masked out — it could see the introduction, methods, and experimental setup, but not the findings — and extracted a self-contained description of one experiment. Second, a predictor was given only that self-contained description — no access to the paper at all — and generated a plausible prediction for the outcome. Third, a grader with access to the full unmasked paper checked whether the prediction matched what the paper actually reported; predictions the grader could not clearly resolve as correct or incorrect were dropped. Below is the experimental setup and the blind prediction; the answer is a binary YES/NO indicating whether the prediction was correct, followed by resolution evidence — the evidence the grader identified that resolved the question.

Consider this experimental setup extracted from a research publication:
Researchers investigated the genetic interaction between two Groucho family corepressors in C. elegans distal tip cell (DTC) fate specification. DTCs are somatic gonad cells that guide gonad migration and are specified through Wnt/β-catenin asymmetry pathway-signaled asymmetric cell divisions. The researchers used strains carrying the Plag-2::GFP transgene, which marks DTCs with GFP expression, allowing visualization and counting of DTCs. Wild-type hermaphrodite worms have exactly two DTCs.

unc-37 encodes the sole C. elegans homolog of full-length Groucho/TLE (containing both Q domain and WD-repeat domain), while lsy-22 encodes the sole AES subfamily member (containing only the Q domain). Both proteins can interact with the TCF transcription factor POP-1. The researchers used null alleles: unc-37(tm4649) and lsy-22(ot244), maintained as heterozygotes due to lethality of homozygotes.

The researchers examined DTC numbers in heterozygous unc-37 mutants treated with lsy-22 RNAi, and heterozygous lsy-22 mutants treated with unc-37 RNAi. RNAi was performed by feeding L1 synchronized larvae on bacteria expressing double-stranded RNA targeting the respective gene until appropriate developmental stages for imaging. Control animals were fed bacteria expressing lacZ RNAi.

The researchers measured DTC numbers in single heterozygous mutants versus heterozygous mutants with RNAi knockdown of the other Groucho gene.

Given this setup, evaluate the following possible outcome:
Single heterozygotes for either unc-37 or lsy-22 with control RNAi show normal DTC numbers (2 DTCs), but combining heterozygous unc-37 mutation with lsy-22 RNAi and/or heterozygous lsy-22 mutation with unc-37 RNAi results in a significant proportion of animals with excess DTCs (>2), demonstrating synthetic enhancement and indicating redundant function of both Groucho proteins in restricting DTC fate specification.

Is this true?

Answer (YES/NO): NO